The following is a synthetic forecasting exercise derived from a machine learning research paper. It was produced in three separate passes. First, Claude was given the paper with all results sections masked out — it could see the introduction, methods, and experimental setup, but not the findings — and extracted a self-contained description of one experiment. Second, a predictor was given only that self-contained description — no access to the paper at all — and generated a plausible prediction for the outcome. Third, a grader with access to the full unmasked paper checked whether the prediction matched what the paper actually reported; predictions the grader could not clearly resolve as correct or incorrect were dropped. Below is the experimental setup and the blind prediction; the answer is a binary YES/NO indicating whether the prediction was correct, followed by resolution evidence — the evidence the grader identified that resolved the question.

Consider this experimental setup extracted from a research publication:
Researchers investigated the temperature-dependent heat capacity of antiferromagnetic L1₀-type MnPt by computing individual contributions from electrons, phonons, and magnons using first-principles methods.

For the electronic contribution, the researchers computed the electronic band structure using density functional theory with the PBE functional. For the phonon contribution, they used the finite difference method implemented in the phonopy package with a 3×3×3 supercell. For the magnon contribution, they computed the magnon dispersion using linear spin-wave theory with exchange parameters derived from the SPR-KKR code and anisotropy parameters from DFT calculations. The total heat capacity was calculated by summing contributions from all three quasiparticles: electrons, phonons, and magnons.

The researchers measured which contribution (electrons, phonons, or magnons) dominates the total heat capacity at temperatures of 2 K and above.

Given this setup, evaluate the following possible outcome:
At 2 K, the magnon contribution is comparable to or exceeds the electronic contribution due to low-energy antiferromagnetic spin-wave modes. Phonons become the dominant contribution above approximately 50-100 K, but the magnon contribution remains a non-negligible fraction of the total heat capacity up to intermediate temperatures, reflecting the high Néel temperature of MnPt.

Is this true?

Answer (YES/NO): NO